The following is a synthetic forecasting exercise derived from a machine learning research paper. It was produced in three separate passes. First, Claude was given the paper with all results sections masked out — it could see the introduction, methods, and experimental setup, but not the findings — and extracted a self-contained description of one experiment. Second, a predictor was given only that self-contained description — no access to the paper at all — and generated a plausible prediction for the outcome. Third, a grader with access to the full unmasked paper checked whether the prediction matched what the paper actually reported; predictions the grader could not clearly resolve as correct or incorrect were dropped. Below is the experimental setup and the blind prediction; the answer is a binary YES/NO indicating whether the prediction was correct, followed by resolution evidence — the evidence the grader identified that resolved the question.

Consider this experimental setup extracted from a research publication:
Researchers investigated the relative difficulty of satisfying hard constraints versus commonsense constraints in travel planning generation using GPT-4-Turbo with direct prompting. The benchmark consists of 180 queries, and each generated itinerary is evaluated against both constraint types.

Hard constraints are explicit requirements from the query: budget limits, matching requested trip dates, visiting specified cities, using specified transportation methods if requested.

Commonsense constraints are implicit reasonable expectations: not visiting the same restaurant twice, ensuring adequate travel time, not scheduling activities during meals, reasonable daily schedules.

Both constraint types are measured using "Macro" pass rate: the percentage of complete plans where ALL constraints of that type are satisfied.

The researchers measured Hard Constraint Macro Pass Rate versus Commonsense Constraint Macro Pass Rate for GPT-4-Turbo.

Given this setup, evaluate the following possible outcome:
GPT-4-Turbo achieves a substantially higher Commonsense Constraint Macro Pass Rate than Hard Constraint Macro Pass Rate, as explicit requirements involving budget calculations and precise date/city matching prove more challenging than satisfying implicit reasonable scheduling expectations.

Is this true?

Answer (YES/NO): NO